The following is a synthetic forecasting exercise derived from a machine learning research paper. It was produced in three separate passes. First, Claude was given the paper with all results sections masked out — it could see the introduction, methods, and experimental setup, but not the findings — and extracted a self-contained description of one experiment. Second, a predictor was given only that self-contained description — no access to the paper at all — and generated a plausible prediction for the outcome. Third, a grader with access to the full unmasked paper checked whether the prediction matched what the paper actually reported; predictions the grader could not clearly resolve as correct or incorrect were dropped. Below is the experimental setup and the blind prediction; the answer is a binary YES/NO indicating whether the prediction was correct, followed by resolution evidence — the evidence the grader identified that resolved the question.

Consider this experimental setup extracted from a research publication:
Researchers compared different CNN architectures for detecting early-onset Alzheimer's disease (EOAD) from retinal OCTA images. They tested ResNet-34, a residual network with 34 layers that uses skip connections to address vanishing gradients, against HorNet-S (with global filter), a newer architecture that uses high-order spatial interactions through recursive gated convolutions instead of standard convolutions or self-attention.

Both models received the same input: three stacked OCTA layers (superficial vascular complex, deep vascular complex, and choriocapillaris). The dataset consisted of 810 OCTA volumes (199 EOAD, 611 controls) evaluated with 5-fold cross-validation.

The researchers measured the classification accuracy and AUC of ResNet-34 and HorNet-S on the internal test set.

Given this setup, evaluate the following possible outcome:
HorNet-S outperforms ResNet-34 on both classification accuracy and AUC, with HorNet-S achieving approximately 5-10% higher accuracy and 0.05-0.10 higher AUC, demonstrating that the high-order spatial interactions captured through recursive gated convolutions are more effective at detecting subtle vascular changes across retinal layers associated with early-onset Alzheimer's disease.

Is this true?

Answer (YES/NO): NO